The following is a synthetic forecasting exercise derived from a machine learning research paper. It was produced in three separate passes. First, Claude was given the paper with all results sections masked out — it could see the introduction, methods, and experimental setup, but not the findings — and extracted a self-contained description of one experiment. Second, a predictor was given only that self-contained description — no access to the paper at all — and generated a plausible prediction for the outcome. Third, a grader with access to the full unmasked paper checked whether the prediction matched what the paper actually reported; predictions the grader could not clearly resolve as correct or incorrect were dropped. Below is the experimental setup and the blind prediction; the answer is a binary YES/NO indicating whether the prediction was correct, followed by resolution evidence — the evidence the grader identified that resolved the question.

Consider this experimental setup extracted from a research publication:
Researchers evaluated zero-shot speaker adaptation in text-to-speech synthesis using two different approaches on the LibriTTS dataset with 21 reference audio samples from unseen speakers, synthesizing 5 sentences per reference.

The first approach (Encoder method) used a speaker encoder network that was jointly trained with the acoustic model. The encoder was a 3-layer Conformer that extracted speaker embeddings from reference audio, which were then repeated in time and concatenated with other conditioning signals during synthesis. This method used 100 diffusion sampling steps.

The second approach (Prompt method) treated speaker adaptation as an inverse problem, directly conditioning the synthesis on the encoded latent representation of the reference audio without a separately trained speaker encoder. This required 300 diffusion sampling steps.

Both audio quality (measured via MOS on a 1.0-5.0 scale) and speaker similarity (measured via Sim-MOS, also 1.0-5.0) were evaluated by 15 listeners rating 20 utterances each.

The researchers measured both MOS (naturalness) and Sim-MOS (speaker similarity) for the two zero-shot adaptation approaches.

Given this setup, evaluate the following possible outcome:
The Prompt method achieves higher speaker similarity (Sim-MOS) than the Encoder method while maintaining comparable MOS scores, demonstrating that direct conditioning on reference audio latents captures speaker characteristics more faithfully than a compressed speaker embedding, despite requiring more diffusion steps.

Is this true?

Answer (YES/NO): NO